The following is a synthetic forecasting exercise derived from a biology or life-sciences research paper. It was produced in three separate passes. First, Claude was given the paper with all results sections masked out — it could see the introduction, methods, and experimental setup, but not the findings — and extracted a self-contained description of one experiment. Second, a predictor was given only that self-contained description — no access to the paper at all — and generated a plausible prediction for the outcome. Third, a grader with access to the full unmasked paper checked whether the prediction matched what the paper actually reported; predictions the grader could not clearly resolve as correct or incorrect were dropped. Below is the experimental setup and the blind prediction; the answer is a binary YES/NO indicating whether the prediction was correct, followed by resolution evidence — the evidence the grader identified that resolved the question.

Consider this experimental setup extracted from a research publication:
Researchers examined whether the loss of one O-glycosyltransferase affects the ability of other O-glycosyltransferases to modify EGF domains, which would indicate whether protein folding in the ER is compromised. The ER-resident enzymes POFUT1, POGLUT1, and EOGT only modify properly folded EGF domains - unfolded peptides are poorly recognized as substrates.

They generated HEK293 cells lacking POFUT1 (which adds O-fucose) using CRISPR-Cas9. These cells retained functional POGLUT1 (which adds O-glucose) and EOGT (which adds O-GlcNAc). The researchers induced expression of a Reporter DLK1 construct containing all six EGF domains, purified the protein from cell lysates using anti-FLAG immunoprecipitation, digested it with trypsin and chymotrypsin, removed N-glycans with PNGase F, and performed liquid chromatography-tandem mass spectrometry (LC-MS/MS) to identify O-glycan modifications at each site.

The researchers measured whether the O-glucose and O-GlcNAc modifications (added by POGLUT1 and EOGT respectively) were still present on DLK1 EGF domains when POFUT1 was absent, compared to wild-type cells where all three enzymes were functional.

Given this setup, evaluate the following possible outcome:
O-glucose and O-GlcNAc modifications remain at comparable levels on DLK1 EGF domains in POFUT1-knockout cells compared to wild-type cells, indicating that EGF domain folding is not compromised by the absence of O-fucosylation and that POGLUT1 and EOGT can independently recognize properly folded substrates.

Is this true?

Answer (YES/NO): NO